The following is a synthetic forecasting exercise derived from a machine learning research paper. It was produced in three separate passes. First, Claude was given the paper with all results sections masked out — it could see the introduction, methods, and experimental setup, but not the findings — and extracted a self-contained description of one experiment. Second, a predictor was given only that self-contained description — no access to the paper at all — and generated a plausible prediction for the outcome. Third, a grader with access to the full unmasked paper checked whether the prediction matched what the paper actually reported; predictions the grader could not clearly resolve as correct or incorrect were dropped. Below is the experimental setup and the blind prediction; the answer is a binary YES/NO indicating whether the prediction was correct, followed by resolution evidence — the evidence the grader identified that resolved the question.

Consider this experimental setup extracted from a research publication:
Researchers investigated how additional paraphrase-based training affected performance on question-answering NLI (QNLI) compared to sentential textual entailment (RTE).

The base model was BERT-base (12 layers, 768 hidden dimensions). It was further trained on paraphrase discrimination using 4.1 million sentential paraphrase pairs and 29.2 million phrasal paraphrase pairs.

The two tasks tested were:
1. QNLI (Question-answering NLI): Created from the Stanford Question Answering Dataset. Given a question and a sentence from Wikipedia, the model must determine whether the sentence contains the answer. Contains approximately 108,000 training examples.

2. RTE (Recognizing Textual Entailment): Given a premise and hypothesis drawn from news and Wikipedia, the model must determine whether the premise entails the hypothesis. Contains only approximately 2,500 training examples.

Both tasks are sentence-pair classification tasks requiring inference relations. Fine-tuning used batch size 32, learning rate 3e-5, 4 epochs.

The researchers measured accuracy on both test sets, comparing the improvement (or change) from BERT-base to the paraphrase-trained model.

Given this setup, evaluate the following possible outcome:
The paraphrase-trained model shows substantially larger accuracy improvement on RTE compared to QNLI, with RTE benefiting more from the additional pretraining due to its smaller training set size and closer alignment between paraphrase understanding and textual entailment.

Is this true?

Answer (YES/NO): YES